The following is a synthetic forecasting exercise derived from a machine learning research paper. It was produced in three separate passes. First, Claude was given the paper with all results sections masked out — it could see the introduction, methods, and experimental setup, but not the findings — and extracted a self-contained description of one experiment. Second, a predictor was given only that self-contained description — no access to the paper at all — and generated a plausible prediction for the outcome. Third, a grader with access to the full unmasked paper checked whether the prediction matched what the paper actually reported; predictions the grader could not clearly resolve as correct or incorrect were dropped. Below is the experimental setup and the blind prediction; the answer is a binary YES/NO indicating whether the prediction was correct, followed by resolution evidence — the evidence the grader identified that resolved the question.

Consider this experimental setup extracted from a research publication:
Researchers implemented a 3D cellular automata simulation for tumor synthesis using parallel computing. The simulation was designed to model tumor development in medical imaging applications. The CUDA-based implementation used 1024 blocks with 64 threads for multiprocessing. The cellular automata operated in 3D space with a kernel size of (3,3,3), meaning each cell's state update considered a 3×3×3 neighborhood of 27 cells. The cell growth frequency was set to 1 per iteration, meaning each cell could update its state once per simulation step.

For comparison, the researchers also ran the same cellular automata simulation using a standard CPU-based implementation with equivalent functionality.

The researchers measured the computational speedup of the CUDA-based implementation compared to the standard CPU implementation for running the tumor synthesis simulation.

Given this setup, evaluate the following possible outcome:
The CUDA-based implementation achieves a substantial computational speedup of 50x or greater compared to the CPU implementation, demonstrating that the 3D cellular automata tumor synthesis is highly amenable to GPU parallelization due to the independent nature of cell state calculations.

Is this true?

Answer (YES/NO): YES